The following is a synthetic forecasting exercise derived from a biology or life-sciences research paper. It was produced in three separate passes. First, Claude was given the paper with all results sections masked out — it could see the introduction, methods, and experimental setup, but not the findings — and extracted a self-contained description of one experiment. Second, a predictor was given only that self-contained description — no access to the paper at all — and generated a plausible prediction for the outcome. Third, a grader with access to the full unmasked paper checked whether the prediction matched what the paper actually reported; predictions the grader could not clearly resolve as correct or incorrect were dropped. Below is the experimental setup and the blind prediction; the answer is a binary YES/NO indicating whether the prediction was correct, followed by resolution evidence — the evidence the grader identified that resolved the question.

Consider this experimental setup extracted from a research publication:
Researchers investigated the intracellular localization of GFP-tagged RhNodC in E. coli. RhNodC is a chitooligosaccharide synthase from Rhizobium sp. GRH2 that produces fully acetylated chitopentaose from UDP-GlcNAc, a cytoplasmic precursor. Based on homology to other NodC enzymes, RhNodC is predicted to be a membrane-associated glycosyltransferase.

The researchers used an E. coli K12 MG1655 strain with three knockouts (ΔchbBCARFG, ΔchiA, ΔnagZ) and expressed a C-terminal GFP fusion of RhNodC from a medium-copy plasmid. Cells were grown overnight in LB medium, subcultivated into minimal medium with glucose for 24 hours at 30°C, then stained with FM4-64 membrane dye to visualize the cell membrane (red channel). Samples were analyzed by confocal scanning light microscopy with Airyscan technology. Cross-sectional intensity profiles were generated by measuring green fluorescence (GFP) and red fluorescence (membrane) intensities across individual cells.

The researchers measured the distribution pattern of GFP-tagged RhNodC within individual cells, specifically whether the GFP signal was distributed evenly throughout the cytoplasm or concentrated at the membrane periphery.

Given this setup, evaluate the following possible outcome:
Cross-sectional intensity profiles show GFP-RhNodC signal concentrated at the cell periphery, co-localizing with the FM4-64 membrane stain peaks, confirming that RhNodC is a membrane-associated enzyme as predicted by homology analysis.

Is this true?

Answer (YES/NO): NO